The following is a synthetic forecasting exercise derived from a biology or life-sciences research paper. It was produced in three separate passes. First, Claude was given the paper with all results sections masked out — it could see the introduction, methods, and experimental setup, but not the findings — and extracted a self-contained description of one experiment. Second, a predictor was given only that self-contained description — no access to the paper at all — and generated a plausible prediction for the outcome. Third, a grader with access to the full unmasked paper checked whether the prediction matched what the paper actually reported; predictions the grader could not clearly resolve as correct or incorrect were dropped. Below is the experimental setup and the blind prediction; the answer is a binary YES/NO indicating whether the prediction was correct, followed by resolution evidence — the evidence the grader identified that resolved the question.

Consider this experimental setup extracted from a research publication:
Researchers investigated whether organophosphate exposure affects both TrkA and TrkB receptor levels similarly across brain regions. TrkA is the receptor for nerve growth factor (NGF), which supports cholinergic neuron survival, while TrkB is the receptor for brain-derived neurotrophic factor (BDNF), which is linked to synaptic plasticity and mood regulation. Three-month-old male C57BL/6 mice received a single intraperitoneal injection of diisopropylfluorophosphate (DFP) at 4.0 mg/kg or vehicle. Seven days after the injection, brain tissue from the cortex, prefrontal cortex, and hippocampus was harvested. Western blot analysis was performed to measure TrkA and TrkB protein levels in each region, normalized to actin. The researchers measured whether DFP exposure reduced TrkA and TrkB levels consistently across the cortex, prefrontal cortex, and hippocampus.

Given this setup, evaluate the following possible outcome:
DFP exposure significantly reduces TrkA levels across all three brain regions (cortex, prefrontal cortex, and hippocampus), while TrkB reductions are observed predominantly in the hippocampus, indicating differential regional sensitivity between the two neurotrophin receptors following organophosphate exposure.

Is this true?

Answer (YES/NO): NO